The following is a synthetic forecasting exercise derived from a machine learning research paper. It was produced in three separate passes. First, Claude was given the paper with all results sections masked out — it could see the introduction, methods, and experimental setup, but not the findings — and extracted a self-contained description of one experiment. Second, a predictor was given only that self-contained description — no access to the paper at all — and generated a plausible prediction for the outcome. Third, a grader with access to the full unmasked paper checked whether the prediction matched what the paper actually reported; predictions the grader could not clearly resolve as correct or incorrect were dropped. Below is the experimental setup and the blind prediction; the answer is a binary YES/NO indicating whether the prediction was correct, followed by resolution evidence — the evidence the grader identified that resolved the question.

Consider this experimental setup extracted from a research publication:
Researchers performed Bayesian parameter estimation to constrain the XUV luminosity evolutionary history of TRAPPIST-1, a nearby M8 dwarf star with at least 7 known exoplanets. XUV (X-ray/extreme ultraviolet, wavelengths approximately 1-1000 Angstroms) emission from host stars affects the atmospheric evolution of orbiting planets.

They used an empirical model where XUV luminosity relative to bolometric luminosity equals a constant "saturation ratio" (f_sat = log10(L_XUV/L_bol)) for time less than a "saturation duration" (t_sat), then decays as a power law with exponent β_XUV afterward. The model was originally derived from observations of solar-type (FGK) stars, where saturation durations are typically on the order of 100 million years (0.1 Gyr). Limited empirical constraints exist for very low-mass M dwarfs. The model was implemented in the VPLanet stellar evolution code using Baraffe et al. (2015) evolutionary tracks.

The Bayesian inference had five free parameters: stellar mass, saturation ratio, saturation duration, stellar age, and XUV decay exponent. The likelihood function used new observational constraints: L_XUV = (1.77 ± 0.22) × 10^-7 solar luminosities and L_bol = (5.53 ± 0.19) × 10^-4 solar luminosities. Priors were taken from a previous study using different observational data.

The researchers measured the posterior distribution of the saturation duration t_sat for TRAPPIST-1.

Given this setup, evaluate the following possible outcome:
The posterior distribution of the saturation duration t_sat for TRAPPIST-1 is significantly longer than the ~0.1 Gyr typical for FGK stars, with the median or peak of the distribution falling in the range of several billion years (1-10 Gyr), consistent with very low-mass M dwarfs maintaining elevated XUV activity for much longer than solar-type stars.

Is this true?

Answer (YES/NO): YES